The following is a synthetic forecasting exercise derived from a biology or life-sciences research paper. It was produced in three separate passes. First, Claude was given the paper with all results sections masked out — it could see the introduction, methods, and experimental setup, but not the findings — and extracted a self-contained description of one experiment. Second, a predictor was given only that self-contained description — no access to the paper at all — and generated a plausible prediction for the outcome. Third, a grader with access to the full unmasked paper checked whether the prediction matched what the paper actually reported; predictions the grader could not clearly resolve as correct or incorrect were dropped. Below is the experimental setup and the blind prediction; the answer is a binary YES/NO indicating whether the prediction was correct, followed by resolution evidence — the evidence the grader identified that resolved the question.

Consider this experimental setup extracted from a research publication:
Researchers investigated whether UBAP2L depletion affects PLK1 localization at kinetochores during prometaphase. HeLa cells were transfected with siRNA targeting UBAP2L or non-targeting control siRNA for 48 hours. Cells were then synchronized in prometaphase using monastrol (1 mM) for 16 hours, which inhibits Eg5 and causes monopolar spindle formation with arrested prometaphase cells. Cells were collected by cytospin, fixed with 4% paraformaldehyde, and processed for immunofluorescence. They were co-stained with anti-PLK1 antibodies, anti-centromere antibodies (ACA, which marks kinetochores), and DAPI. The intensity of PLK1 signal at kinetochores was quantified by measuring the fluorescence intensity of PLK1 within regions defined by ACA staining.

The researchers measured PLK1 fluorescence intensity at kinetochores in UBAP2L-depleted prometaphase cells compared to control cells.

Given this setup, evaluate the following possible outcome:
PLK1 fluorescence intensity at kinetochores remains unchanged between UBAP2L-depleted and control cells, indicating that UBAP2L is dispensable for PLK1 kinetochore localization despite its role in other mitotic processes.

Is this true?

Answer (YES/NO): NO